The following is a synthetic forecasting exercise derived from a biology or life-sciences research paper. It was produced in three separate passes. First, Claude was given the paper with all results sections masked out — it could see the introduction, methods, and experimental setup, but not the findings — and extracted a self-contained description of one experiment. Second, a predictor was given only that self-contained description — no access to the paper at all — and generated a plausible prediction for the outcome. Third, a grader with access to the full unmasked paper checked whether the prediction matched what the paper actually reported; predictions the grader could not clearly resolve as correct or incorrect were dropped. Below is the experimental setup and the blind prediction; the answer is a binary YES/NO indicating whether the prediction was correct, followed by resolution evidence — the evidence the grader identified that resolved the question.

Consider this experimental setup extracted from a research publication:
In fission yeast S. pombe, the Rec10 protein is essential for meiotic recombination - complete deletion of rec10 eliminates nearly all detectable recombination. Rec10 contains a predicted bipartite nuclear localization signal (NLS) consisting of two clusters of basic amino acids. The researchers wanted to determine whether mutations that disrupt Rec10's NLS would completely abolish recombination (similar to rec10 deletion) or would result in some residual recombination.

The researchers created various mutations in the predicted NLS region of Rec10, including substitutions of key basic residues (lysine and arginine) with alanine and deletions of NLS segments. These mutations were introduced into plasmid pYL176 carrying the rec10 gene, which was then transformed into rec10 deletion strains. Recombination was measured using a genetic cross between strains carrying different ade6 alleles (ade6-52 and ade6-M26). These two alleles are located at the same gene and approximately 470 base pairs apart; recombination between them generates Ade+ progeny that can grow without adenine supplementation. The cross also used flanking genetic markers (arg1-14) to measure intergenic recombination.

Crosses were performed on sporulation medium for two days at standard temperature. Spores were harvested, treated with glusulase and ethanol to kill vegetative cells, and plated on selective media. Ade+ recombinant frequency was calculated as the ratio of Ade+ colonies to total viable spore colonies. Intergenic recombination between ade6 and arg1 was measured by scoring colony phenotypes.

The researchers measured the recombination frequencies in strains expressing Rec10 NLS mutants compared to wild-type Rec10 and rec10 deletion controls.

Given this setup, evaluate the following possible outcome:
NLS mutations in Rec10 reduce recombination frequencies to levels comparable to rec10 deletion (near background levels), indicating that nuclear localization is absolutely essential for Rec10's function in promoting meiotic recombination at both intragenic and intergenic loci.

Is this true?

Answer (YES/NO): NO